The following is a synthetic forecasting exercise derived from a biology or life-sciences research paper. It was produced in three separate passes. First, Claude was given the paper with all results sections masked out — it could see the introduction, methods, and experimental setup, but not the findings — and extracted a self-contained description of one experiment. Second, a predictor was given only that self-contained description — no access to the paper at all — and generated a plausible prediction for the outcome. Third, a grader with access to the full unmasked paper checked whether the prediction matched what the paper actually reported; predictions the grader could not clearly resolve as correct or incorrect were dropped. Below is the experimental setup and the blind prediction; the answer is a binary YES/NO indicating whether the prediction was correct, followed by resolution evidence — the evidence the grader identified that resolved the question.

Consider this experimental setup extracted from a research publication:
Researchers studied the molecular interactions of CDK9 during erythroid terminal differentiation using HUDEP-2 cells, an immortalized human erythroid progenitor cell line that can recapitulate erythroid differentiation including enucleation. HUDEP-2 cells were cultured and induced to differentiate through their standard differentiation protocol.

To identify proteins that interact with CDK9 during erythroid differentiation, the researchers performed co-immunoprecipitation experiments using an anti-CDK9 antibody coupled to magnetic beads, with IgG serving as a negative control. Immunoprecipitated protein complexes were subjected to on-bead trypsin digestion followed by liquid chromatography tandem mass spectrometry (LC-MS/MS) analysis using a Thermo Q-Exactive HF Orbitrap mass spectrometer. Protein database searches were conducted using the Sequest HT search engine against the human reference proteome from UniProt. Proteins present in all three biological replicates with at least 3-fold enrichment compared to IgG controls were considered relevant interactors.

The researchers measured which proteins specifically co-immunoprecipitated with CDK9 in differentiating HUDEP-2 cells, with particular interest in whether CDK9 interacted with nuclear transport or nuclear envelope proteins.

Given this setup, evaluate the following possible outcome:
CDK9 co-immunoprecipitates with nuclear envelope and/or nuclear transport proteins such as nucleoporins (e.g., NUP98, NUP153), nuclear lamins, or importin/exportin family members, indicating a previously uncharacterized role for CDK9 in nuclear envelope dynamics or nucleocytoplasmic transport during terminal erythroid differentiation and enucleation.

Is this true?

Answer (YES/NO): YES